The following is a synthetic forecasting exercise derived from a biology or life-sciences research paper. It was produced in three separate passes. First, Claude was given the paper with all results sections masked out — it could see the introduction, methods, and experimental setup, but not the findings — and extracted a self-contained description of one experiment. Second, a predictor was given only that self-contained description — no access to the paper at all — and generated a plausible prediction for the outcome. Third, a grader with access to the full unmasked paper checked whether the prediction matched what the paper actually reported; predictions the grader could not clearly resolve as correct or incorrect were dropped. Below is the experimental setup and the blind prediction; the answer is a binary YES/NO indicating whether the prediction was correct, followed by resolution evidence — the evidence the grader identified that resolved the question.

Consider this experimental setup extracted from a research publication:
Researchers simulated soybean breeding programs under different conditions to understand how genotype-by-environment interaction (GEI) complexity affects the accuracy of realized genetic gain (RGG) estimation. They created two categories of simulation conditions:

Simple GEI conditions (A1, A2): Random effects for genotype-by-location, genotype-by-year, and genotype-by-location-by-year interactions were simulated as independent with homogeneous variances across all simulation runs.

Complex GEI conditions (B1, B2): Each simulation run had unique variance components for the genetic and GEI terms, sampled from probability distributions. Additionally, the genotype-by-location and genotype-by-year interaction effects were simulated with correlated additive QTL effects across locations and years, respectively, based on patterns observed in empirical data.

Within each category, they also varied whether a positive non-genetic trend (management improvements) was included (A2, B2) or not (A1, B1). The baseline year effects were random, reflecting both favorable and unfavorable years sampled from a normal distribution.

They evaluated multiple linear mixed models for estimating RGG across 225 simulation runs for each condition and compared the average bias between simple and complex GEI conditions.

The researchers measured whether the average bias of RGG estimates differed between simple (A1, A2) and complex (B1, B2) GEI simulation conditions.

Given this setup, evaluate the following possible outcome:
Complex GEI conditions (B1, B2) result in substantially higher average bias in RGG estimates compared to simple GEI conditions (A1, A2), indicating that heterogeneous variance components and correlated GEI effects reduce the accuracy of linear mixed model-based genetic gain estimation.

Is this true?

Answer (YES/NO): NO